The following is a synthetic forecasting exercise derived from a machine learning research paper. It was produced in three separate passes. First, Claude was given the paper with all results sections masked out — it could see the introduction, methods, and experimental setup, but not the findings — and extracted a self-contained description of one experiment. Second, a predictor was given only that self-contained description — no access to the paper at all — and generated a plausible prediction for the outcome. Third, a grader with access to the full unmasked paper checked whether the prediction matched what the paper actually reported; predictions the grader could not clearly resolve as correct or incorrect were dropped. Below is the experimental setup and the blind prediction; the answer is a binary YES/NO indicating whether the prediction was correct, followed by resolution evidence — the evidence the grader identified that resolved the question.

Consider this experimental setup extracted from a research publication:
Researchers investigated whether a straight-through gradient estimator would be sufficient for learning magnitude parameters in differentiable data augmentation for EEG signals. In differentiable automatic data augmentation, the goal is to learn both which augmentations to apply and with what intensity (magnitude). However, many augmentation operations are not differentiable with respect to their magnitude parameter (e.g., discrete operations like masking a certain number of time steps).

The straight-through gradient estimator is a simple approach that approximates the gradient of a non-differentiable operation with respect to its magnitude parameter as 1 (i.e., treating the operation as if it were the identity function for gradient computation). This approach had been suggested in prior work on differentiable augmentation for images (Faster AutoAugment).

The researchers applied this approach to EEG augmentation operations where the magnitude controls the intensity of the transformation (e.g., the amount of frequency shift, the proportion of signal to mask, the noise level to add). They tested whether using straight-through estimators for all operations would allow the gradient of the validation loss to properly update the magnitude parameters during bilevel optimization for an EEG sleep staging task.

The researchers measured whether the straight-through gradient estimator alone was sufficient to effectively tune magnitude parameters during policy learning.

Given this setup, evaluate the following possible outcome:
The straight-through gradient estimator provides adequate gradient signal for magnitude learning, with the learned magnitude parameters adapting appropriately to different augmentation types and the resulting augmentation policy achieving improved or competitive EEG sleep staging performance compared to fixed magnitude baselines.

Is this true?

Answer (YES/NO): NO